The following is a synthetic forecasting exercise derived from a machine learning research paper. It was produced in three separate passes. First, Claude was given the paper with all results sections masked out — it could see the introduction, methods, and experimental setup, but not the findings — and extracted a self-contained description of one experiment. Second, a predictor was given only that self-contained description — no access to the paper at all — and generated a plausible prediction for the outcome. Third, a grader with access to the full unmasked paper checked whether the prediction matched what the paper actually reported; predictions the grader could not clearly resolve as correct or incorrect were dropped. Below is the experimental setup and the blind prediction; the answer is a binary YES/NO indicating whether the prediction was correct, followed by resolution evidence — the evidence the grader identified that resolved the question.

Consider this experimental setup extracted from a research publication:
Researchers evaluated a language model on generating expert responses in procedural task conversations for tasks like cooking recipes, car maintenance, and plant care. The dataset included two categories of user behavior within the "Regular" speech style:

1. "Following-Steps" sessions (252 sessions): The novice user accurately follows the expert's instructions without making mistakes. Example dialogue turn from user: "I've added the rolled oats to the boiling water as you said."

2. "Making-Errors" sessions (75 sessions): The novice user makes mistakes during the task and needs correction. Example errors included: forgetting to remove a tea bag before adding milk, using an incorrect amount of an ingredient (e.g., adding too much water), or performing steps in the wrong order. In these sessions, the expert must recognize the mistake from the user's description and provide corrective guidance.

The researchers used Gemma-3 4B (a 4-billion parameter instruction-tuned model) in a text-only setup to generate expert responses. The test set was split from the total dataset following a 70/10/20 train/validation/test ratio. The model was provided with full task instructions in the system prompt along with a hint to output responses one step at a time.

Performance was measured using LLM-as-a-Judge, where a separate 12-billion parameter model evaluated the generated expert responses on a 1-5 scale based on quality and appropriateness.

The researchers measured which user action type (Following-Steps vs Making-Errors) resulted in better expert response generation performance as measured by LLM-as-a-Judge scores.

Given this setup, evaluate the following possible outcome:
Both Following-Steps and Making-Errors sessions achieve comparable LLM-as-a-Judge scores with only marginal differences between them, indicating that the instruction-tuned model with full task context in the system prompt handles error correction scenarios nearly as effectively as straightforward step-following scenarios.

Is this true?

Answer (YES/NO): NO